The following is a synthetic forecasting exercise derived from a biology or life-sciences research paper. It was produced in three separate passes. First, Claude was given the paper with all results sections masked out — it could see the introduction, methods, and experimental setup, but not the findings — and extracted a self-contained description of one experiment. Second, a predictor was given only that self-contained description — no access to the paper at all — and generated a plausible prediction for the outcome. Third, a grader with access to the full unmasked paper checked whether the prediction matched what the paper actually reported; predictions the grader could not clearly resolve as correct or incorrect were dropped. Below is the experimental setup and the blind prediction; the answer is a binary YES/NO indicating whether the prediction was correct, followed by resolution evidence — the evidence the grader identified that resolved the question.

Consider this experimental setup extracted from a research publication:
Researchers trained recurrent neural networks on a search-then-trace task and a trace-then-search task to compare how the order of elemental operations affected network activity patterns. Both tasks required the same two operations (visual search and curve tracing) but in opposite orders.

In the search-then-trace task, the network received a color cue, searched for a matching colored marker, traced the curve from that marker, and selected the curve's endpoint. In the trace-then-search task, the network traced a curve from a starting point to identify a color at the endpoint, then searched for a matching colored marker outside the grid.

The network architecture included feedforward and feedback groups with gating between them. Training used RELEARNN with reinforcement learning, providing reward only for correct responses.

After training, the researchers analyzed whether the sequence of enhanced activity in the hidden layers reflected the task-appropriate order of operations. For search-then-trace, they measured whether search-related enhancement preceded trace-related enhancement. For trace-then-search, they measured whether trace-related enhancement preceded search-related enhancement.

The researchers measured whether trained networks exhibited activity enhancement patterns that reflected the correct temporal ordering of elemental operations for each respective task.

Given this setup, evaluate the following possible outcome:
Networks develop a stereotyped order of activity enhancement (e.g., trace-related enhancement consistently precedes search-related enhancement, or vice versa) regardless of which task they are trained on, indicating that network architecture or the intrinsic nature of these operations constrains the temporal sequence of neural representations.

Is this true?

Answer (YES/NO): NO